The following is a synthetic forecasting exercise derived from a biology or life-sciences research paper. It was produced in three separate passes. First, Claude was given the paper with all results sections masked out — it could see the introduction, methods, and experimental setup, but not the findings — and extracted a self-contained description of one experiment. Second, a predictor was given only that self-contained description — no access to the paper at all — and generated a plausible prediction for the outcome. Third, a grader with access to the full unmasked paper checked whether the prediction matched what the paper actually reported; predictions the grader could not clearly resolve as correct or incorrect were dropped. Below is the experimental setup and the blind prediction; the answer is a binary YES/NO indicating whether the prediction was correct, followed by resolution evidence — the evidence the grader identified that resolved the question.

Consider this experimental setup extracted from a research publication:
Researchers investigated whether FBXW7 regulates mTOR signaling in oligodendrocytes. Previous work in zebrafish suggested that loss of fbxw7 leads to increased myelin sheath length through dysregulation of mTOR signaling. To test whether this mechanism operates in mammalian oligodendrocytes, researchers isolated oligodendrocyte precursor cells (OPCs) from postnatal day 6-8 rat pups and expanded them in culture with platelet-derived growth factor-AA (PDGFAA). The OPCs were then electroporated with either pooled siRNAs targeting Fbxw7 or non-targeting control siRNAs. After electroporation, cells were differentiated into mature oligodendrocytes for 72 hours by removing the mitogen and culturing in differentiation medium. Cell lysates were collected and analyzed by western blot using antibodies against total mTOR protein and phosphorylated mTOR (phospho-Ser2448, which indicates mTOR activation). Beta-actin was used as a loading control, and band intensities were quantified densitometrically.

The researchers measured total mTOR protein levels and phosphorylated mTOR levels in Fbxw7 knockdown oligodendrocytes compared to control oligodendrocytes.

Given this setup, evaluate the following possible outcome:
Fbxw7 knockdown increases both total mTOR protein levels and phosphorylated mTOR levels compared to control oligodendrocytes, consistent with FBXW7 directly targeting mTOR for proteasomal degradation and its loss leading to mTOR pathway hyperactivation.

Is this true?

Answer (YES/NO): NO